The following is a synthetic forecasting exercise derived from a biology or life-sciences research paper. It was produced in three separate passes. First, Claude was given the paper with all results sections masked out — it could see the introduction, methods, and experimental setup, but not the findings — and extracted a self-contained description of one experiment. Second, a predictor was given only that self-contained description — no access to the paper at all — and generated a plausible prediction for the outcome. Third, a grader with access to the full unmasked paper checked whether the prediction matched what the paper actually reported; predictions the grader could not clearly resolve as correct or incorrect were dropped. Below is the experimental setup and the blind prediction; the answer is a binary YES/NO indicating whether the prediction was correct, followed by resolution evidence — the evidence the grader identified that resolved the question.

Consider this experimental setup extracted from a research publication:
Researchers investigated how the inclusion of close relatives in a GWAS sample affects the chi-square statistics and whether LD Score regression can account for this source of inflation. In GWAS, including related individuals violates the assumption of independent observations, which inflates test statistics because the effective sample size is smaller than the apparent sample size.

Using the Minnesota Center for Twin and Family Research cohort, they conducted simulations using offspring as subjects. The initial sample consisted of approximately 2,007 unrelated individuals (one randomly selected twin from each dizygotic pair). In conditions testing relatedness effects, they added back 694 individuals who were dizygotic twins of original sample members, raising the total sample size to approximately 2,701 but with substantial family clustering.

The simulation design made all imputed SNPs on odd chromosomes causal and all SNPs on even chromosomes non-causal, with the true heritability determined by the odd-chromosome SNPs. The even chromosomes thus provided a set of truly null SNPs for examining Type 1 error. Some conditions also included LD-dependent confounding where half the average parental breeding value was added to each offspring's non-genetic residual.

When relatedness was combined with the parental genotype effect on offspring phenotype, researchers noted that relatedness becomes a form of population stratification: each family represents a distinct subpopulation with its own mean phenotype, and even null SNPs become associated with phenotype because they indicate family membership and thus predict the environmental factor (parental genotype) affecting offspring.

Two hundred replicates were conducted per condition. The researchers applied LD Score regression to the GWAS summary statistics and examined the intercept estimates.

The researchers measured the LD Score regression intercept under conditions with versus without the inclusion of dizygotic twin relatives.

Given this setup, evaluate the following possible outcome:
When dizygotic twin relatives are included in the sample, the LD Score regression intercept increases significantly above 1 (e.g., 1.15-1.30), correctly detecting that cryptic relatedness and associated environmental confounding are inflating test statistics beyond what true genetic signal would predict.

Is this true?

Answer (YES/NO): YES